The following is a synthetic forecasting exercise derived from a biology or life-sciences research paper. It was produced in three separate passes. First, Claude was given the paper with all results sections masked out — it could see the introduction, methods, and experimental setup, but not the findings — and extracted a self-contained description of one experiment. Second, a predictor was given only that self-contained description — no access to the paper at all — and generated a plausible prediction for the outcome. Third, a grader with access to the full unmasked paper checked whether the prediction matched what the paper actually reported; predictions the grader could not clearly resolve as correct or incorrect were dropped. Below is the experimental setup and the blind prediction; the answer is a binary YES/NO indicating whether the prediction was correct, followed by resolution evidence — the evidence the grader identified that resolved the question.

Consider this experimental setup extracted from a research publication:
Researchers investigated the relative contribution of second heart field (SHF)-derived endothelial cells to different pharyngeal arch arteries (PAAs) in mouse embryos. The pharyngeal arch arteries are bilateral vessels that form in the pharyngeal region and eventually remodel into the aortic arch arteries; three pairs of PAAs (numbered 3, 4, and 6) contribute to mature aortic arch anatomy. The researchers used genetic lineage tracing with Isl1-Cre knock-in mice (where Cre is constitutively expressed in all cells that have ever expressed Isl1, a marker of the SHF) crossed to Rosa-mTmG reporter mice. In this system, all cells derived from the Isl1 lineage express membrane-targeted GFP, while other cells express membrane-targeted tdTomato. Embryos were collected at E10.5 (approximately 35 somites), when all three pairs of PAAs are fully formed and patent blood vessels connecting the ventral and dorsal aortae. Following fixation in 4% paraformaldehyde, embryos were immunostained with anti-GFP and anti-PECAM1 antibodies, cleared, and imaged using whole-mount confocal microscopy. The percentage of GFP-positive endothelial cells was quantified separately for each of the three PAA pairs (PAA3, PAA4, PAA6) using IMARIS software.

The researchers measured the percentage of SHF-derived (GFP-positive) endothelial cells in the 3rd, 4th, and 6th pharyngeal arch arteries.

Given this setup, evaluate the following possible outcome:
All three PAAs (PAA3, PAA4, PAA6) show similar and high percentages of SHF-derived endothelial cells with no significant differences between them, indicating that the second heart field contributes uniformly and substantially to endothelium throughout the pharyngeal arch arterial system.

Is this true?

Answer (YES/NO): NO